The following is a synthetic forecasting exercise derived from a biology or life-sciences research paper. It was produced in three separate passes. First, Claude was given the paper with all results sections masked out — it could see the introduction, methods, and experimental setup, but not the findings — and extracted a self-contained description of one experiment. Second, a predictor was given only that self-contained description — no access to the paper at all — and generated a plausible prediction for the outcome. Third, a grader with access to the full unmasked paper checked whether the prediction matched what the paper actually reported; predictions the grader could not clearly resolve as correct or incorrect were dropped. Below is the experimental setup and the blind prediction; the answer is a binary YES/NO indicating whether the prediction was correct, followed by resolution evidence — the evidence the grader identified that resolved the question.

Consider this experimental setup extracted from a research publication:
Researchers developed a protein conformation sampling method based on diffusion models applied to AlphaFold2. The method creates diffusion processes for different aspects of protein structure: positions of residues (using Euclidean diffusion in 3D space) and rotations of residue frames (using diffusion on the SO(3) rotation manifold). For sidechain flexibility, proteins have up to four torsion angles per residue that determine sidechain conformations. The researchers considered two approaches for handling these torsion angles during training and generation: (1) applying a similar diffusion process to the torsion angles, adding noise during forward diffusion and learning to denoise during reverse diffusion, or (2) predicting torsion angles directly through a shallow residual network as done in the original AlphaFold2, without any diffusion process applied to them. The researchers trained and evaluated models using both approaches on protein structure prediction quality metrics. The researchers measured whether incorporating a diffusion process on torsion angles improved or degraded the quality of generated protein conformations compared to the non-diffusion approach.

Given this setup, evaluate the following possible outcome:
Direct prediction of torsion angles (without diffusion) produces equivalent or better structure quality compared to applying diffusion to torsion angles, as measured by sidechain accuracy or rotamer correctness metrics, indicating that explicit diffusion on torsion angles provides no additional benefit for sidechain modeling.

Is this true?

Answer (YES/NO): YES